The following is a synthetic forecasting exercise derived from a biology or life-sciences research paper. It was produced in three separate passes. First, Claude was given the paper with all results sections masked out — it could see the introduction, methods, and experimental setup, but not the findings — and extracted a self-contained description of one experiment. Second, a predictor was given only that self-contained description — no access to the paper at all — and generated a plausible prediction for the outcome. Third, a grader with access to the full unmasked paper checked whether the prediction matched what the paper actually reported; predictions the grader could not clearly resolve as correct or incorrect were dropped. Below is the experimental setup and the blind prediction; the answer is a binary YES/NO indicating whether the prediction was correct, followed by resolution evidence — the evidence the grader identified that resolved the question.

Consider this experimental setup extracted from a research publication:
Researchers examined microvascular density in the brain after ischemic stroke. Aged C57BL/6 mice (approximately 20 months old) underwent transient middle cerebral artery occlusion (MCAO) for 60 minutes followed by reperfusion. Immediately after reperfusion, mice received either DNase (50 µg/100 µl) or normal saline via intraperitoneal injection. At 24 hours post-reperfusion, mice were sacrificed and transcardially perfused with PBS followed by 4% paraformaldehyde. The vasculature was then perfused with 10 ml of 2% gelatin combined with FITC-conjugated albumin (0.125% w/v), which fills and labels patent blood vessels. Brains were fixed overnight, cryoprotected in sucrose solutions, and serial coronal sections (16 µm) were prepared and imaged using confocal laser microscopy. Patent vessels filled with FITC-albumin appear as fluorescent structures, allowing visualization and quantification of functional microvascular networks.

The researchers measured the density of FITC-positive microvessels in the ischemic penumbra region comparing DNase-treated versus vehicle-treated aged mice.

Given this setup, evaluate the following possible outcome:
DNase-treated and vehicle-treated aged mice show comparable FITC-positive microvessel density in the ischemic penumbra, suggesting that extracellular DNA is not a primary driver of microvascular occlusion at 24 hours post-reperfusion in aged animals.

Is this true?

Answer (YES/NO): NO